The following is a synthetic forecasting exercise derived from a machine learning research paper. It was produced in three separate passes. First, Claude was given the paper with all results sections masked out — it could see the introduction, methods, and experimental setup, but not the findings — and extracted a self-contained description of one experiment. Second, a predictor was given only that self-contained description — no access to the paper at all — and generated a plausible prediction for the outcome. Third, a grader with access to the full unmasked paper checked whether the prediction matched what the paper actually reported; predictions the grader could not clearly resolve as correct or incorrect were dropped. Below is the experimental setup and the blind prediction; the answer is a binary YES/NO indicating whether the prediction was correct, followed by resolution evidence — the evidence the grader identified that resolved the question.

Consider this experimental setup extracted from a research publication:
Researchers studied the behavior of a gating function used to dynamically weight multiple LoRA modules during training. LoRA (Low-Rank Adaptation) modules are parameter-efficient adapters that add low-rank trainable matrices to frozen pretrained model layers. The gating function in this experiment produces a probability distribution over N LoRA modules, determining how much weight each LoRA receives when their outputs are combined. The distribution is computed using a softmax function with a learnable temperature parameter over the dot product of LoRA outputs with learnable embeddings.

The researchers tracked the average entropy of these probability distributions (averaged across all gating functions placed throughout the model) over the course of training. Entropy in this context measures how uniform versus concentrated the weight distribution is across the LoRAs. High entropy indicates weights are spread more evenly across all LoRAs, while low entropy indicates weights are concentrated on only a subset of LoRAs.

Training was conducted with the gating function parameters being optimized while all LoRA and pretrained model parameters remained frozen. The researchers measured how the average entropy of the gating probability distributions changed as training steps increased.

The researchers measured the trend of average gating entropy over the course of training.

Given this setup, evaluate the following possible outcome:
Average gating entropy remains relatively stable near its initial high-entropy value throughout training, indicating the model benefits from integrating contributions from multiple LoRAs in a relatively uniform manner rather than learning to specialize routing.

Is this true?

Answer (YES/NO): NO